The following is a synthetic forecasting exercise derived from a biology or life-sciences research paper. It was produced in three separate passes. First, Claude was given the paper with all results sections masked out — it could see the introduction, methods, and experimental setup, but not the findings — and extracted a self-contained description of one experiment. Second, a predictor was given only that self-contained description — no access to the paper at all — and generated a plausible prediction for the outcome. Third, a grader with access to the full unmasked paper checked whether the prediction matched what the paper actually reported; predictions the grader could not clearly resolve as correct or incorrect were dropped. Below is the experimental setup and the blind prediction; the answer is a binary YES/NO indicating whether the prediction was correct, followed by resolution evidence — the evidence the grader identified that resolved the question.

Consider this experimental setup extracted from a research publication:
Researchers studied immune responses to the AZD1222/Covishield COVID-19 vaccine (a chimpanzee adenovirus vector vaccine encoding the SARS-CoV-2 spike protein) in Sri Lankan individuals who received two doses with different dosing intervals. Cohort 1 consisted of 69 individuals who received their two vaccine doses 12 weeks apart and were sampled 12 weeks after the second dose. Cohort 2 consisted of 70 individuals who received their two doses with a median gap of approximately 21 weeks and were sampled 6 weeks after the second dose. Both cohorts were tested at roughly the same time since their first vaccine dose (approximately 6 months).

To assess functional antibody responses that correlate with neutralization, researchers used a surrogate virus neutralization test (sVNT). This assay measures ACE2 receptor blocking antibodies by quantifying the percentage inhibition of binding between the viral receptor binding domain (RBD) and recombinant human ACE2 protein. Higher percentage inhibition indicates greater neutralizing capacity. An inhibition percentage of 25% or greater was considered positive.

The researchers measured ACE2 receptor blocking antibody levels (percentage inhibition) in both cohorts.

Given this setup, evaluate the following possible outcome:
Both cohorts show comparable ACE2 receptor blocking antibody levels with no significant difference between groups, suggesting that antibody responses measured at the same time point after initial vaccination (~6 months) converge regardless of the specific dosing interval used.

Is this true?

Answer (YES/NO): NO